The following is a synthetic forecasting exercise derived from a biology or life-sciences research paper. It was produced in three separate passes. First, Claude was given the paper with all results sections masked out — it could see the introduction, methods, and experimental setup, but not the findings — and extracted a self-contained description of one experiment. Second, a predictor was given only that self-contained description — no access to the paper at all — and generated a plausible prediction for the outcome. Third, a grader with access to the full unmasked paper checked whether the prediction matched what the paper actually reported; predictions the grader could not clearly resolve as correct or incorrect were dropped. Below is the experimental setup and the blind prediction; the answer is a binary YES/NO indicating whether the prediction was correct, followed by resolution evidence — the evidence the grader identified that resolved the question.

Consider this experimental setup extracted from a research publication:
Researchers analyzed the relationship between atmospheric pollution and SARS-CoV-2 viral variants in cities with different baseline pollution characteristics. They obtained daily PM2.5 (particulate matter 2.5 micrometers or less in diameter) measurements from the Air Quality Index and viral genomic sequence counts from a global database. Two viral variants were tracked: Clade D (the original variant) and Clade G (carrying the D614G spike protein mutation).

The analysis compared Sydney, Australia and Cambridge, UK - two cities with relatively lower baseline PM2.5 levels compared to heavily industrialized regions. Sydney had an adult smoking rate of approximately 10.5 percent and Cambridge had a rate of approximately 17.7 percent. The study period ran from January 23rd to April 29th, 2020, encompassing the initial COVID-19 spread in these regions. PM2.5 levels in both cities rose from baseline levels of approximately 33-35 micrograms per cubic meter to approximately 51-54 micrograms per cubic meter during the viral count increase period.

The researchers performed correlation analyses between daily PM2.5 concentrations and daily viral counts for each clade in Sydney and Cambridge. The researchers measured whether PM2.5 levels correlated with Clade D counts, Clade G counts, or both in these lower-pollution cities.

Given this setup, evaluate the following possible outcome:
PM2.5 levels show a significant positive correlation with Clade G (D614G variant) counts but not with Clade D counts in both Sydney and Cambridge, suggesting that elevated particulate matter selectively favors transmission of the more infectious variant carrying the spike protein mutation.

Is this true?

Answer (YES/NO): YES